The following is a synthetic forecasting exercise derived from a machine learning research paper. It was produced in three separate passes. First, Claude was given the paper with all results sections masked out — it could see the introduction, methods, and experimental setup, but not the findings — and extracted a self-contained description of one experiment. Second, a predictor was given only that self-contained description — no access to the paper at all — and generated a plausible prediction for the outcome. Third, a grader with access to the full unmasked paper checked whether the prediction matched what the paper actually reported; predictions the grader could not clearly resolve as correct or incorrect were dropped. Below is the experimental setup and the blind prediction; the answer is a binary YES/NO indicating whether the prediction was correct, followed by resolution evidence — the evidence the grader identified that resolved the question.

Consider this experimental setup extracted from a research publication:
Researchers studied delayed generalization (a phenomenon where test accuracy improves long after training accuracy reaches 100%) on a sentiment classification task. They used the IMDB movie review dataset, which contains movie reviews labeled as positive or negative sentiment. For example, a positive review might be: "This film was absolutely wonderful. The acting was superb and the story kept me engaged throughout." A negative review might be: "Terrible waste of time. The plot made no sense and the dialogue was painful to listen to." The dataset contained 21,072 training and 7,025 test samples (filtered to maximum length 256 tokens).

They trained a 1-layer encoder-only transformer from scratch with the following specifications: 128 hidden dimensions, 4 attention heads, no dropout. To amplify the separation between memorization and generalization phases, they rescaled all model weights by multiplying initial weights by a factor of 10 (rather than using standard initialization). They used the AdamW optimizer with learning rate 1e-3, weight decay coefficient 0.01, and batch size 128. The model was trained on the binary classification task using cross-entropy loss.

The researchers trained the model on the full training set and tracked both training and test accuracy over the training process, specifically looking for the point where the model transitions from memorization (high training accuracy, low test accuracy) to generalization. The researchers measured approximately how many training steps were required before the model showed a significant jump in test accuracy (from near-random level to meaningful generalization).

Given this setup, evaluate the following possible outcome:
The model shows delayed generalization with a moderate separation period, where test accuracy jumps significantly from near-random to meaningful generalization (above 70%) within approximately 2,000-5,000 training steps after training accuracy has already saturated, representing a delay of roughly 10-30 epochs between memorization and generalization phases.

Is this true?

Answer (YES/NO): NO